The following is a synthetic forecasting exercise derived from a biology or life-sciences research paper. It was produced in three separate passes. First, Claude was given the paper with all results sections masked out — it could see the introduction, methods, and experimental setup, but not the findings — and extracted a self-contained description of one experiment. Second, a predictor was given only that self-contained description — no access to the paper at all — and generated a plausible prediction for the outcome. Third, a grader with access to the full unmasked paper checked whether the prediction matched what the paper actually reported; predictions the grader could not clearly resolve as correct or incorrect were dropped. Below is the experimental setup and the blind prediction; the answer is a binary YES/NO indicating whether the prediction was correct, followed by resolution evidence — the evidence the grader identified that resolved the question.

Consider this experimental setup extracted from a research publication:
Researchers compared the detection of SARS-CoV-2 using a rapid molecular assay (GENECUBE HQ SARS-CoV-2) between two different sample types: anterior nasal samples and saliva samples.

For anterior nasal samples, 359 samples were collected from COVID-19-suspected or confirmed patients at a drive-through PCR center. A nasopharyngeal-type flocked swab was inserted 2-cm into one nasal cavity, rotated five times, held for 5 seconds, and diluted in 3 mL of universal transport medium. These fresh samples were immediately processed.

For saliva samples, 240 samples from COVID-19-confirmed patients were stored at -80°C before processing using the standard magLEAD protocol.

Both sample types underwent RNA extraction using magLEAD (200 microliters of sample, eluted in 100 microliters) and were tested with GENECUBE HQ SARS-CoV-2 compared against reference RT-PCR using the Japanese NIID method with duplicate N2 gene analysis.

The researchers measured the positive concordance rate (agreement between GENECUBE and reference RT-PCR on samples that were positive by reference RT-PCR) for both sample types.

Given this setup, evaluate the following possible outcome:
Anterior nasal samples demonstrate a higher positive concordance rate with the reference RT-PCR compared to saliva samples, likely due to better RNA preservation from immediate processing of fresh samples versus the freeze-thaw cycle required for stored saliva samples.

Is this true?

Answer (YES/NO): NO